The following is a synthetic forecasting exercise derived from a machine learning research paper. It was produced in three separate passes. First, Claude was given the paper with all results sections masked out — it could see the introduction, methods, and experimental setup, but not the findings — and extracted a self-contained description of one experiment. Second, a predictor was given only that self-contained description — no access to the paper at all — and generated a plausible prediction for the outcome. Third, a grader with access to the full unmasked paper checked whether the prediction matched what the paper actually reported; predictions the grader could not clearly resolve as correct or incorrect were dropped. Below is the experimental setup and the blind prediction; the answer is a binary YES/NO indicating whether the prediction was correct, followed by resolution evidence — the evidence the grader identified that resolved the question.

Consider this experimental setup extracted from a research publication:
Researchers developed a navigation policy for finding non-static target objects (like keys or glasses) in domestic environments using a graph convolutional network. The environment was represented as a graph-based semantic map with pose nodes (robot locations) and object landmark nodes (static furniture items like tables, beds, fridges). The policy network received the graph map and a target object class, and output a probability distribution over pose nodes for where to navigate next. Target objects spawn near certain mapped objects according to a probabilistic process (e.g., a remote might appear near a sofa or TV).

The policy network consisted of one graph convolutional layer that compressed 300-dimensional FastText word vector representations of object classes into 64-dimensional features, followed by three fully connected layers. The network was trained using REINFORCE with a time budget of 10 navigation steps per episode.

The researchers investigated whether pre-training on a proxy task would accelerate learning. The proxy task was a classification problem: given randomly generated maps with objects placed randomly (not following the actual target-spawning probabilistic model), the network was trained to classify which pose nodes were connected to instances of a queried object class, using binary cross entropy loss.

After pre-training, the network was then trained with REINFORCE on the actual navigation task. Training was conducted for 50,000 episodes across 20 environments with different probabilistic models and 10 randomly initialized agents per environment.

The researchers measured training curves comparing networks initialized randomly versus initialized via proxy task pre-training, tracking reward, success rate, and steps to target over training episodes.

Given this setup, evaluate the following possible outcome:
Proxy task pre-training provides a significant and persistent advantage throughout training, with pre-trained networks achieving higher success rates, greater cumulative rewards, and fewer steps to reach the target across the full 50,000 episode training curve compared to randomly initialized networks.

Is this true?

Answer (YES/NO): NO